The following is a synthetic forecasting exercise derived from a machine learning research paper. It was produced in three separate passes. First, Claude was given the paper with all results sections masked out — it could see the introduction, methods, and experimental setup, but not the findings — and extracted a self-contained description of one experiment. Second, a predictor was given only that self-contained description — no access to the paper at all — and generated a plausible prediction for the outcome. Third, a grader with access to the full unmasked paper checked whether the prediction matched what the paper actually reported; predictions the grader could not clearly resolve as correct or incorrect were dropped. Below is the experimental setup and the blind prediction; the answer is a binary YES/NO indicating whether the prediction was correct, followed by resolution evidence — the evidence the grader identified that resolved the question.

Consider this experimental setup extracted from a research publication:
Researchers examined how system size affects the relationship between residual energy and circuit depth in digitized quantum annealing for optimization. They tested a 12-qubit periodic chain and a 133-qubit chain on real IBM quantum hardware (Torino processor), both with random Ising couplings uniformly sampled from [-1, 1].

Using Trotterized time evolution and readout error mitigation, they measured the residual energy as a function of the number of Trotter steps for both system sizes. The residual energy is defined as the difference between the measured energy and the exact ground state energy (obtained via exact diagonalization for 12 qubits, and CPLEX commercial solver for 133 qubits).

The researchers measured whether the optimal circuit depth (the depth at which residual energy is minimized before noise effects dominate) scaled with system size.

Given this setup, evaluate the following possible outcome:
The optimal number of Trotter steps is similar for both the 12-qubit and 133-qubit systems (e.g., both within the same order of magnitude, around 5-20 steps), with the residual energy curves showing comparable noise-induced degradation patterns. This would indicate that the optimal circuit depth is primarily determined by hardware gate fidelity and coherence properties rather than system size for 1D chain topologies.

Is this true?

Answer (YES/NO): YES